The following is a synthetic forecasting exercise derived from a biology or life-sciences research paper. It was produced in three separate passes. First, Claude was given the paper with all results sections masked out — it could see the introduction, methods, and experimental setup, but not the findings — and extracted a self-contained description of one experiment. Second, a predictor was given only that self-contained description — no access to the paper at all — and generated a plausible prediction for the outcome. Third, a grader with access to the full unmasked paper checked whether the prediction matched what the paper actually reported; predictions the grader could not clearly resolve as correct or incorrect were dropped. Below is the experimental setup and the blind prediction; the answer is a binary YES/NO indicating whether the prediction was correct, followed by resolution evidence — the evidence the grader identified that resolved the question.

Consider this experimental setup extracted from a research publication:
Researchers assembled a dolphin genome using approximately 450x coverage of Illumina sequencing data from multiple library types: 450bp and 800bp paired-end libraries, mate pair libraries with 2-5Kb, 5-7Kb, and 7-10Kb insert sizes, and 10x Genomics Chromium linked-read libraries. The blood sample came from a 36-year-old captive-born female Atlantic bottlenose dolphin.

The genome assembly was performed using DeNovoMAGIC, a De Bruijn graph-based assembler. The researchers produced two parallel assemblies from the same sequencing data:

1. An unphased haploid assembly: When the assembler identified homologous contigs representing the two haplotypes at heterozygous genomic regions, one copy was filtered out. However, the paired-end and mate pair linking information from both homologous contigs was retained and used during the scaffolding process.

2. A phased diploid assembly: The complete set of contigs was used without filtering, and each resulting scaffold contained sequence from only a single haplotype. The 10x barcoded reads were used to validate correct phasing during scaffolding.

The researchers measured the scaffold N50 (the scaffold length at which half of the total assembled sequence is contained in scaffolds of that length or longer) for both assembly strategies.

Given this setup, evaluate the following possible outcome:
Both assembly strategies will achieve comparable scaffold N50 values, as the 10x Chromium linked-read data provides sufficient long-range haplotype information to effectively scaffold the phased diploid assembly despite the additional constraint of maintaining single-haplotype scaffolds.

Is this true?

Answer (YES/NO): NO